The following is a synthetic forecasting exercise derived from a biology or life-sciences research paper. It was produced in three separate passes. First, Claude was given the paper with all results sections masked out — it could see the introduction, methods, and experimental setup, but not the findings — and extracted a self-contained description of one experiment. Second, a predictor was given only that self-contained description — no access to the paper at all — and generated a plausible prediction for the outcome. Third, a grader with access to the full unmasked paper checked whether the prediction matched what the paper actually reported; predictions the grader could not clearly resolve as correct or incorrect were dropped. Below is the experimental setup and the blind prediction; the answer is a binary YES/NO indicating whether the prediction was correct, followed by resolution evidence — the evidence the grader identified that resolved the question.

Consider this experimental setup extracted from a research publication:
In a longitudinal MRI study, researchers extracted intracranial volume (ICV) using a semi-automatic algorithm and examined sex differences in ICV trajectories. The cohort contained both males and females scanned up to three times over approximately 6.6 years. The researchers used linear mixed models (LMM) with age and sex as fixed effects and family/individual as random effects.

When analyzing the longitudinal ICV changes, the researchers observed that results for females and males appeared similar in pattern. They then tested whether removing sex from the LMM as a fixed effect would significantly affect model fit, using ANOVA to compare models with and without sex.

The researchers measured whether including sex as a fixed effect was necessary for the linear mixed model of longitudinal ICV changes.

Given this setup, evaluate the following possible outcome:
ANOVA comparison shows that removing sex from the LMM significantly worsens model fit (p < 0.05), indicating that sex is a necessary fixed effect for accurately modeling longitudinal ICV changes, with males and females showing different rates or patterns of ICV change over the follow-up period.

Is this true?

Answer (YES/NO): NO